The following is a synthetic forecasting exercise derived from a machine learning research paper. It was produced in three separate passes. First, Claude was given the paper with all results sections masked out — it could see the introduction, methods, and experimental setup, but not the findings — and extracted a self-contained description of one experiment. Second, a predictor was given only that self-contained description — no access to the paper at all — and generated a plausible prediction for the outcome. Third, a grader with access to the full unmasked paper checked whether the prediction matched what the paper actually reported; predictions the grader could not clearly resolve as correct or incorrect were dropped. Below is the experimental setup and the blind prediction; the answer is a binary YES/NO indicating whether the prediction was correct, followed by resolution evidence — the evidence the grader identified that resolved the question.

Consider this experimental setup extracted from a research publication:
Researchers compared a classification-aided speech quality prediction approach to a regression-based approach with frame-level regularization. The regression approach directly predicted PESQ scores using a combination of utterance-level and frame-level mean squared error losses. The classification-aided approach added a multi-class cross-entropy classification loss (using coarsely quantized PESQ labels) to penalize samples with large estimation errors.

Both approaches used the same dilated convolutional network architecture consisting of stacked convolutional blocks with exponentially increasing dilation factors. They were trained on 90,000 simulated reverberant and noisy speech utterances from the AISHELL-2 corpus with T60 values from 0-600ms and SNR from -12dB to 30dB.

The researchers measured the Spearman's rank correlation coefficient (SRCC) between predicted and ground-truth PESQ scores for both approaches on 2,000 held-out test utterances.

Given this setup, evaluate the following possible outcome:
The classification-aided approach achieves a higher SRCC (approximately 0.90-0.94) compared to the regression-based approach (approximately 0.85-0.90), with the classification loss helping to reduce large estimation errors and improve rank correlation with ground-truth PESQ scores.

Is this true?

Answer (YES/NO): NO